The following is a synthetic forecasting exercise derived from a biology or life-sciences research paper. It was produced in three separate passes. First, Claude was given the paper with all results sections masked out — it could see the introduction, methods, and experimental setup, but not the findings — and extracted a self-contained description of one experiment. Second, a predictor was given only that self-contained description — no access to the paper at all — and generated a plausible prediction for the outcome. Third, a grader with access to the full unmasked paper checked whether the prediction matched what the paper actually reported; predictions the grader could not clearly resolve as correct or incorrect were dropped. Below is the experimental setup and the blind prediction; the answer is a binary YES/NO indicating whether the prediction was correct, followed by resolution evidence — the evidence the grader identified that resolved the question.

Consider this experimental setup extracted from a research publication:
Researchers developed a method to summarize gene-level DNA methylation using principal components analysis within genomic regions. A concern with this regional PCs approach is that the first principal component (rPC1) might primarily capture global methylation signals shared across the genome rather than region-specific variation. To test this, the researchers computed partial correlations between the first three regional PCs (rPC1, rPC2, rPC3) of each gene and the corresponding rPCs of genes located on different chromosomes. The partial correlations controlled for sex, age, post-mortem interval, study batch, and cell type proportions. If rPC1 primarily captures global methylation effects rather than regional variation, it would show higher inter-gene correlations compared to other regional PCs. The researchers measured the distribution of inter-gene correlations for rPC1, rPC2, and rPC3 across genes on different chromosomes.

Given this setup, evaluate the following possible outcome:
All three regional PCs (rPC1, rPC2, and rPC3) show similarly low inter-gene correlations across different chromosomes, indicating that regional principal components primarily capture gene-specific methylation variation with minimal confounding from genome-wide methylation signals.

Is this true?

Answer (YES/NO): NO